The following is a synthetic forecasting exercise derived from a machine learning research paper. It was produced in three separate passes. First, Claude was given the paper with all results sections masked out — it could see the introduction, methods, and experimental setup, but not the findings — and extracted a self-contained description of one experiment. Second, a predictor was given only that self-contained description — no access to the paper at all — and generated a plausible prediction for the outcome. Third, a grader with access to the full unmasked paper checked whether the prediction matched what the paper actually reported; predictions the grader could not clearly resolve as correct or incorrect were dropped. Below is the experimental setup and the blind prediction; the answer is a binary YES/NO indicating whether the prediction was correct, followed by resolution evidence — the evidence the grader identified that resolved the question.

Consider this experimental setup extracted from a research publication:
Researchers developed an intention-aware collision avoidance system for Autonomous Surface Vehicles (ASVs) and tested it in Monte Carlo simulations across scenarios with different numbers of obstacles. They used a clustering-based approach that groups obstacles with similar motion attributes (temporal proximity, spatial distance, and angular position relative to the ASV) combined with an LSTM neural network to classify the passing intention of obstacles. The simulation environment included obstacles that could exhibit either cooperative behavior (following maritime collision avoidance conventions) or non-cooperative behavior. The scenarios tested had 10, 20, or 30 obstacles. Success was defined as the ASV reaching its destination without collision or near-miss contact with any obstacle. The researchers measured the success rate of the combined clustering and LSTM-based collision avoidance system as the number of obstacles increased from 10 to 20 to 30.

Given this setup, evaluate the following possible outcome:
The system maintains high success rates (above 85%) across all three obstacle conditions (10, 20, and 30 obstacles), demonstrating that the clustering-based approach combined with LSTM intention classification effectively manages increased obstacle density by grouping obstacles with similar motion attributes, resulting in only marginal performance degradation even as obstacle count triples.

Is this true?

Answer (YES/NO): YES